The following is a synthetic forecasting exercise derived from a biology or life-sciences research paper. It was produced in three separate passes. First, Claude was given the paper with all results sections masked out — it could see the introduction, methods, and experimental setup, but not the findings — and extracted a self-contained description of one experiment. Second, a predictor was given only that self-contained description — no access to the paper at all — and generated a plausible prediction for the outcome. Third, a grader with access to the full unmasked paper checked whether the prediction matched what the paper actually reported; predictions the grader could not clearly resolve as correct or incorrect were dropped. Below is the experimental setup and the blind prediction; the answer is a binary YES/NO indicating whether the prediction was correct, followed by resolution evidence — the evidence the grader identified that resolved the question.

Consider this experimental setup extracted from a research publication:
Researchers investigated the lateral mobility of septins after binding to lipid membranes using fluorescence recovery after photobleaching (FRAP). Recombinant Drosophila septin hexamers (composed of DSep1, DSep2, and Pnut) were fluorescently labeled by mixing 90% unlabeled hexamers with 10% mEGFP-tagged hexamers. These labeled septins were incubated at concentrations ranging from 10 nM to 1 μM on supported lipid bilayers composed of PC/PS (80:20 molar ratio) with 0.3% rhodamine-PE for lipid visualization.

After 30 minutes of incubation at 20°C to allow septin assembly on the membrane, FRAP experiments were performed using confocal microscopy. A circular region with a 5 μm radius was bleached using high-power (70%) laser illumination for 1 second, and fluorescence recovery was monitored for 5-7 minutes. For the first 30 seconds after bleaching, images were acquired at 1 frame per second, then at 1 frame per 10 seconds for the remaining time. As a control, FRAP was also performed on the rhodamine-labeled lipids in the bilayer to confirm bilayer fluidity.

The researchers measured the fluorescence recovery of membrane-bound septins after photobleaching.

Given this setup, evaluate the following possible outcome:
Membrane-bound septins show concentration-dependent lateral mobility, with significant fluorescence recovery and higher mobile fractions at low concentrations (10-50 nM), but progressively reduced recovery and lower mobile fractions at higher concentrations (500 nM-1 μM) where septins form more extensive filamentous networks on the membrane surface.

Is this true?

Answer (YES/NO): NO